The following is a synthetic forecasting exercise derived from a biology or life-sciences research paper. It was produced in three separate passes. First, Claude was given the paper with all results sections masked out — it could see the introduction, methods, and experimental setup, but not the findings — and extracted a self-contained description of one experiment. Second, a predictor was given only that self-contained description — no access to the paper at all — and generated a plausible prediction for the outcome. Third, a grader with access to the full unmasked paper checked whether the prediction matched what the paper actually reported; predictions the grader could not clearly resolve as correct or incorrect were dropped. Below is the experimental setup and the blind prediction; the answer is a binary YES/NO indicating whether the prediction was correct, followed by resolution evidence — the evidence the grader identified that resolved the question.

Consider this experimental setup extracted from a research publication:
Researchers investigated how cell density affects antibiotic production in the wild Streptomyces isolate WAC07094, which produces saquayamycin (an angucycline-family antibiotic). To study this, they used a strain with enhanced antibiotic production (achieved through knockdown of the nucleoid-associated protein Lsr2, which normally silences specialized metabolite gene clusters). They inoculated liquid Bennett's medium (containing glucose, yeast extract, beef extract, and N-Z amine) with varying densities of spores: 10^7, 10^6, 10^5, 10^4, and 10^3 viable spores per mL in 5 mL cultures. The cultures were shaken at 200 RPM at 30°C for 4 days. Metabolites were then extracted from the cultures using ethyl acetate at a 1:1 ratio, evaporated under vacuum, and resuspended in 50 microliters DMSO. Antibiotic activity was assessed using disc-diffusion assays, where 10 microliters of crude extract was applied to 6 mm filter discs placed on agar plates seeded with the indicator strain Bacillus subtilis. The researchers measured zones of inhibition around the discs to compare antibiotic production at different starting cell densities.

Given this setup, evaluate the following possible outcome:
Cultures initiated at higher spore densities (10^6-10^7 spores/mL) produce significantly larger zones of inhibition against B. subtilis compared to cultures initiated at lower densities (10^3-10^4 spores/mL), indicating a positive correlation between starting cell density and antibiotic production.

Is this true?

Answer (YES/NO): NO